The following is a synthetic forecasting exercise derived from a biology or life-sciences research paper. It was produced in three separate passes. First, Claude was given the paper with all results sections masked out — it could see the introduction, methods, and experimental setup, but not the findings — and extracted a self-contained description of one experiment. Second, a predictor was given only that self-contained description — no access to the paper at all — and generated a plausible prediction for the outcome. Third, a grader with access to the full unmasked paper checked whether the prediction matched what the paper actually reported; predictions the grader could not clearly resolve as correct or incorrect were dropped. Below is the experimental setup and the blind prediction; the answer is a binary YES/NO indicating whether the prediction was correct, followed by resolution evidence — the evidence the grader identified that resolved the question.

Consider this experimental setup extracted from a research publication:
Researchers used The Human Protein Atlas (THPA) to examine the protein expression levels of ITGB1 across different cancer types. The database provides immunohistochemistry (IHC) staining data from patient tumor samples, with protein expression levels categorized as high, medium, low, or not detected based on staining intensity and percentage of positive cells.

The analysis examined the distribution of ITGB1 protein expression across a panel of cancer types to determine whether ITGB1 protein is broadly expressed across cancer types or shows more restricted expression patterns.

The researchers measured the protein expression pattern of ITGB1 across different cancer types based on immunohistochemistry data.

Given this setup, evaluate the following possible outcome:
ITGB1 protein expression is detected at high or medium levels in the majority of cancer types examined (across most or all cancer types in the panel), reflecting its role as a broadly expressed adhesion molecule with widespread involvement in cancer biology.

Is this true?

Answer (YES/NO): YES